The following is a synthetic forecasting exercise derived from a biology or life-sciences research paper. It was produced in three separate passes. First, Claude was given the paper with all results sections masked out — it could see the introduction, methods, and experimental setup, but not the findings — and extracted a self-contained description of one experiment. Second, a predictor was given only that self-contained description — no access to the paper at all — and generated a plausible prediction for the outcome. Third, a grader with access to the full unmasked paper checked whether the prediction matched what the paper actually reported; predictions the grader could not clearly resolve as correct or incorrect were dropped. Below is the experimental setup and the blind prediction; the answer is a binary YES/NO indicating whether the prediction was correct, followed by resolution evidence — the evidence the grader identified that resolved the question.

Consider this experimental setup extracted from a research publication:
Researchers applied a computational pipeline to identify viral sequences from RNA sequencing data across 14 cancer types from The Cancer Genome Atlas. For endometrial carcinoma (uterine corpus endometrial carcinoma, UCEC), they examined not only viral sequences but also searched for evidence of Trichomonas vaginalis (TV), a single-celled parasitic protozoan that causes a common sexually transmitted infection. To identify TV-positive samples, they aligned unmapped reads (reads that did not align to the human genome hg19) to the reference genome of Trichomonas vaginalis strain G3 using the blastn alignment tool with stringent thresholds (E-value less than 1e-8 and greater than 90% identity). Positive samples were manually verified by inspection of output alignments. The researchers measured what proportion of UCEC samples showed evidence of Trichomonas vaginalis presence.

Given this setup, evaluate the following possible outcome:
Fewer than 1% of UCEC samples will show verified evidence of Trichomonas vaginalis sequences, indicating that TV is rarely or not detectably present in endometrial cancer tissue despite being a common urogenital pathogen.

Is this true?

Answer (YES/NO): NO